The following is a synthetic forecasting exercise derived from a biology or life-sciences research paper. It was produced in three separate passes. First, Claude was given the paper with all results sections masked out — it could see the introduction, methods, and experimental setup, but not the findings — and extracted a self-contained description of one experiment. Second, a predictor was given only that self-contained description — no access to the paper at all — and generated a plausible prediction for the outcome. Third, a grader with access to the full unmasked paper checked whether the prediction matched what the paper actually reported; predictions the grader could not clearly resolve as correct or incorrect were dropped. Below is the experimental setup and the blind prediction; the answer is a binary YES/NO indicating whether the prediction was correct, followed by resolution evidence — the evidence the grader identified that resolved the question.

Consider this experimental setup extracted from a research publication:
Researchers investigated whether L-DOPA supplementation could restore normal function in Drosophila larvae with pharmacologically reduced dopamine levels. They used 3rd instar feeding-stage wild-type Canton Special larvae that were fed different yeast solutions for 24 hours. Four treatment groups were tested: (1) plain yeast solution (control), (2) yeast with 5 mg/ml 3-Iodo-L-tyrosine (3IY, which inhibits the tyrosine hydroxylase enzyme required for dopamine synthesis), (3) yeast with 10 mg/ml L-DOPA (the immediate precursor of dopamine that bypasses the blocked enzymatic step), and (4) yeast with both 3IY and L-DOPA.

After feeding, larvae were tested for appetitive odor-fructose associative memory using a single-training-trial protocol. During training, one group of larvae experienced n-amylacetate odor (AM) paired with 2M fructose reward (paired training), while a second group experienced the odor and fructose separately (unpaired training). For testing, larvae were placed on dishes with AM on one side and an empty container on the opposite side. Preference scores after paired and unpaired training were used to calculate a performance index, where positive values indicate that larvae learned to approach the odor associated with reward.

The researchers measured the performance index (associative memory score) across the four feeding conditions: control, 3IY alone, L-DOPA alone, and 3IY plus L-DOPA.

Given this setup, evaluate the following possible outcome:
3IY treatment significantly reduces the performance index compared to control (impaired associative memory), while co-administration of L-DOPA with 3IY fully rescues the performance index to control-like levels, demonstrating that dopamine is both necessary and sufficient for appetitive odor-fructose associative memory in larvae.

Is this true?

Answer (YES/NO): YES